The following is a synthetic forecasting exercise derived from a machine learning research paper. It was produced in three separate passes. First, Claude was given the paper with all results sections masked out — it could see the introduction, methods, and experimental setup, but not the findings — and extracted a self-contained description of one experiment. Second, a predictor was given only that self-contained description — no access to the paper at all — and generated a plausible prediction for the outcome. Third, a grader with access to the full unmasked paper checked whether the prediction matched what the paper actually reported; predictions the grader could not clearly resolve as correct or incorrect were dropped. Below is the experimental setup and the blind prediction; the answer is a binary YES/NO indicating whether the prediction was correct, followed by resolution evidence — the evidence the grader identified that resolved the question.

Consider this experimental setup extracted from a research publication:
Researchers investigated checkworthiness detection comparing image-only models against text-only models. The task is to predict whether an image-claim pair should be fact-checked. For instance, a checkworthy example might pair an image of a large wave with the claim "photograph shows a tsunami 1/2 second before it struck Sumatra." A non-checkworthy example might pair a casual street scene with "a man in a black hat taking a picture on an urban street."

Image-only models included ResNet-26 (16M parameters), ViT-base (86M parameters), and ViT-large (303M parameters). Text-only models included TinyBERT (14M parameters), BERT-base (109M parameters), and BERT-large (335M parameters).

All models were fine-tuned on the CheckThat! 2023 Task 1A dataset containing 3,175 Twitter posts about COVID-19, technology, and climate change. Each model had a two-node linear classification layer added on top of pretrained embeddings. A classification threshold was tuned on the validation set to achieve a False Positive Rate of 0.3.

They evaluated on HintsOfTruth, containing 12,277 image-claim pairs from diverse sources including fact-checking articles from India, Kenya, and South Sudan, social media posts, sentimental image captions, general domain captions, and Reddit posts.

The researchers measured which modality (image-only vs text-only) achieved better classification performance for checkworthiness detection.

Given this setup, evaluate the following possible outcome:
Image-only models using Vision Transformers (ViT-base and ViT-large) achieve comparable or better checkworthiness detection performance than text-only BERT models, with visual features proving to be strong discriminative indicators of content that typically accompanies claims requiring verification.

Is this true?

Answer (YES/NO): NO